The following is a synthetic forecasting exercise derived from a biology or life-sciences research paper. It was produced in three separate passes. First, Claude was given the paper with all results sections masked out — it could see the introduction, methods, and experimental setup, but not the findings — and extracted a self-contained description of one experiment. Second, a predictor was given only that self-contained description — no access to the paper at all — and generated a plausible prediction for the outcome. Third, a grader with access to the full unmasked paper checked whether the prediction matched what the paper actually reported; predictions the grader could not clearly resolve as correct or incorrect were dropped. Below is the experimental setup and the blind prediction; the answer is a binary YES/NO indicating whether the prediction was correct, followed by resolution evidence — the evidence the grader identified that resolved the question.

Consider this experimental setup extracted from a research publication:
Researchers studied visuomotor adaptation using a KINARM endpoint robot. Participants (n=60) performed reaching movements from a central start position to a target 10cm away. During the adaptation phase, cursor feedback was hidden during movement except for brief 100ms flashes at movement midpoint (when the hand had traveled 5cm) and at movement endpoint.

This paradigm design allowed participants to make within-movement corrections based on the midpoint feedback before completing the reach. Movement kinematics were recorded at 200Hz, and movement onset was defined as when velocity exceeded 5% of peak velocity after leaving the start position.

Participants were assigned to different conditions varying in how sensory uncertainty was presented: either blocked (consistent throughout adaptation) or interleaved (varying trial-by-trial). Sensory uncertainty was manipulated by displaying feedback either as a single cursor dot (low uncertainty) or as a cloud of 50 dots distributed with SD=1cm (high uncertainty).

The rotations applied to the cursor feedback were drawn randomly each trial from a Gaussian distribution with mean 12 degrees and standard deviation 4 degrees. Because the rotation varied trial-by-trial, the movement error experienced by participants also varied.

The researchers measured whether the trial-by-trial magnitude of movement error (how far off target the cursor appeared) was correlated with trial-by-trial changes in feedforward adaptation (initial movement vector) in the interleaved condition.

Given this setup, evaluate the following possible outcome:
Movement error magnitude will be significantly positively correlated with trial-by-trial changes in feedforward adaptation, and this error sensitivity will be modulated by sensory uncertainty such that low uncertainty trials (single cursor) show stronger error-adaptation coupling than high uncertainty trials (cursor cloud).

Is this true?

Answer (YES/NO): NO